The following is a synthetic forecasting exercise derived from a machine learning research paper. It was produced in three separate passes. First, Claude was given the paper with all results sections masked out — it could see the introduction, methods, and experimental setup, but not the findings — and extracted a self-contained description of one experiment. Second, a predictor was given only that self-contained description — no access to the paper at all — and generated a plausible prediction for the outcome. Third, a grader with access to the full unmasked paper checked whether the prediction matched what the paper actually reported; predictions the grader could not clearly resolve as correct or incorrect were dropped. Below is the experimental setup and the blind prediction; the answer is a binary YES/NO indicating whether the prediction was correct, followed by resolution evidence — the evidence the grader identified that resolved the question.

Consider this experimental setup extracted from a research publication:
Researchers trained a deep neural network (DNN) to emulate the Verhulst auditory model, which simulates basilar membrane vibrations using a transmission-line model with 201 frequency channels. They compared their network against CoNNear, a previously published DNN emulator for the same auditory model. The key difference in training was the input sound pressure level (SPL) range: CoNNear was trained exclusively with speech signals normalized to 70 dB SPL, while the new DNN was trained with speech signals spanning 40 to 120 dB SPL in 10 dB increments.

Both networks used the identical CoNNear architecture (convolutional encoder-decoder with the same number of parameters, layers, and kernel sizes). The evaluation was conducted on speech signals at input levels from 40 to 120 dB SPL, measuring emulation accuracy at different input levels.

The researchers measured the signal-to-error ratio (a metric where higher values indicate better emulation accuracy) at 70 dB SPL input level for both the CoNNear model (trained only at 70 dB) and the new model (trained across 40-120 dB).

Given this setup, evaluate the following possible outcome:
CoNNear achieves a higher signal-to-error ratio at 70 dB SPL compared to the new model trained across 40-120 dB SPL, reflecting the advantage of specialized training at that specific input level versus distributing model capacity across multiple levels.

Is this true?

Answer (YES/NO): NO